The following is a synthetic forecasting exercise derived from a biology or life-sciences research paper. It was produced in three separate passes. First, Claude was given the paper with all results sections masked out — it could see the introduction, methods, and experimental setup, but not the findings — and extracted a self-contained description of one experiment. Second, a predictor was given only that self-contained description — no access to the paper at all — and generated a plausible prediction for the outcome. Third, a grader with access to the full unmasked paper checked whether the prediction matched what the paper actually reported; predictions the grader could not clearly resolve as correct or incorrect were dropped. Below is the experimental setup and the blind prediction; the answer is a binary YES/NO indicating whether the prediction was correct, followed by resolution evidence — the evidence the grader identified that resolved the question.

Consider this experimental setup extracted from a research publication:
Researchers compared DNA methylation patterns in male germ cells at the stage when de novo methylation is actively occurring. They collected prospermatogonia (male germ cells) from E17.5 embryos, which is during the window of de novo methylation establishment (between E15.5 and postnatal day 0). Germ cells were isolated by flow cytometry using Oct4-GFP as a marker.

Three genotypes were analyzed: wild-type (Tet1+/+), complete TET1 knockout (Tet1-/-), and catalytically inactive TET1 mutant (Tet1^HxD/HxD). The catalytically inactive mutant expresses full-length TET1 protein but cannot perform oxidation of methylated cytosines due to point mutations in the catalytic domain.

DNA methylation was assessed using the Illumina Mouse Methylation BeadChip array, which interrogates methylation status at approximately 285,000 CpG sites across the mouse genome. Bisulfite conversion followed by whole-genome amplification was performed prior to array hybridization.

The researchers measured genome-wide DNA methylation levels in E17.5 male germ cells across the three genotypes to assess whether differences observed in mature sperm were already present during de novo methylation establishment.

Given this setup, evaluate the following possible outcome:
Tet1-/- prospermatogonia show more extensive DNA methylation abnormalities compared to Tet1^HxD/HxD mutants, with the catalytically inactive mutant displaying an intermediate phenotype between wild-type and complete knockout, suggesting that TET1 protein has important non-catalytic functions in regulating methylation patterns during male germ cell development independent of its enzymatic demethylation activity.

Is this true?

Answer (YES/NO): YES